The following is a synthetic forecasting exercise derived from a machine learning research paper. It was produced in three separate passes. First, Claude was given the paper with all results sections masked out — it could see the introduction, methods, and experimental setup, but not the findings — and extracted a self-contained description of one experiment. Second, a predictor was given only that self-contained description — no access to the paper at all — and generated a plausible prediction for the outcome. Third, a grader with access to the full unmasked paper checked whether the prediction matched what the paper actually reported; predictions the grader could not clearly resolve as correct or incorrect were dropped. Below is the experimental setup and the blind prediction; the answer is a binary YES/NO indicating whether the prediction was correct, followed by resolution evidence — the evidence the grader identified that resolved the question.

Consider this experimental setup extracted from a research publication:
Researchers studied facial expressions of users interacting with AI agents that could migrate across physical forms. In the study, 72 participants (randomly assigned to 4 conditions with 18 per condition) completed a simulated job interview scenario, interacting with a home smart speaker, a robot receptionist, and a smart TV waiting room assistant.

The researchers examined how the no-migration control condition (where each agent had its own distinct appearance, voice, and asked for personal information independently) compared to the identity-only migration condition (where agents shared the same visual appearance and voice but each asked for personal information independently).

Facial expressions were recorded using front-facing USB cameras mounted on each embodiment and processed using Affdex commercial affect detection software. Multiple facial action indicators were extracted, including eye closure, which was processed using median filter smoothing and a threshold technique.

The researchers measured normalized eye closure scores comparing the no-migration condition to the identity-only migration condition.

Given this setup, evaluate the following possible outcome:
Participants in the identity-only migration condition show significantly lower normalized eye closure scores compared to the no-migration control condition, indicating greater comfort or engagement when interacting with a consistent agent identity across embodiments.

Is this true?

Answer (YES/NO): NO